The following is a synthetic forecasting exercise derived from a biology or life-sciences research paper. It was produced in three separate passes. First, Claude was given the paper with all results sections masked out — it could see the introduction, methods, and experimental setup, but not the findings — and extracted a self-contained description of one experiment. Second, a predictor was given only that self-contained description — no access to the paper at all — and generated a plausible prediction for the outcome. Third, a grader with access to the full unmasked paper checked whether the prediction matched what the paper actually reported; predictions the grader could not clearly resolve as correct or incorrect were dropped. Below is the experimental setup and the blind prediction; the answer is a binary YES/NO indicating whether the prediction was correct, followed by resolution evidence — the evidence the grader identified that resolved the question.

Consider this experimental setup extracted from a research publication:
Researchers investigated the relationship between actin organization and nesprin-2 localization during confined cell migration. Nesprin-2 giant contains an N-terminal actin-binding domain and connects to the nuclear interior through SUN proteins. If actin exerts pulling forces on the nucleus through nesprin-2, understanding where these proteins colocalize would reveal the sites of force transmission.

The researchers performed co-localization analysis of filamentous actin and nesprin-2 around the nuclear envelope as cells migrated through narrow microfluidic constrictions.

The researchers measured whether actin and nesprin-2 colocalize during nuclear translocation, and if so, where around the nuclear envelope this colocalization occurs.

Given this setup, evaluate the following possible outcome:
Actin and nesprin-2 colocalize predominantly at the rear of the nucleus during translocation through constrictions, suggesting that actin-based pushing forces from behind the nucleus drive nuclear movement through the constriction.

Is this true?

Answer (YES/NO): NO